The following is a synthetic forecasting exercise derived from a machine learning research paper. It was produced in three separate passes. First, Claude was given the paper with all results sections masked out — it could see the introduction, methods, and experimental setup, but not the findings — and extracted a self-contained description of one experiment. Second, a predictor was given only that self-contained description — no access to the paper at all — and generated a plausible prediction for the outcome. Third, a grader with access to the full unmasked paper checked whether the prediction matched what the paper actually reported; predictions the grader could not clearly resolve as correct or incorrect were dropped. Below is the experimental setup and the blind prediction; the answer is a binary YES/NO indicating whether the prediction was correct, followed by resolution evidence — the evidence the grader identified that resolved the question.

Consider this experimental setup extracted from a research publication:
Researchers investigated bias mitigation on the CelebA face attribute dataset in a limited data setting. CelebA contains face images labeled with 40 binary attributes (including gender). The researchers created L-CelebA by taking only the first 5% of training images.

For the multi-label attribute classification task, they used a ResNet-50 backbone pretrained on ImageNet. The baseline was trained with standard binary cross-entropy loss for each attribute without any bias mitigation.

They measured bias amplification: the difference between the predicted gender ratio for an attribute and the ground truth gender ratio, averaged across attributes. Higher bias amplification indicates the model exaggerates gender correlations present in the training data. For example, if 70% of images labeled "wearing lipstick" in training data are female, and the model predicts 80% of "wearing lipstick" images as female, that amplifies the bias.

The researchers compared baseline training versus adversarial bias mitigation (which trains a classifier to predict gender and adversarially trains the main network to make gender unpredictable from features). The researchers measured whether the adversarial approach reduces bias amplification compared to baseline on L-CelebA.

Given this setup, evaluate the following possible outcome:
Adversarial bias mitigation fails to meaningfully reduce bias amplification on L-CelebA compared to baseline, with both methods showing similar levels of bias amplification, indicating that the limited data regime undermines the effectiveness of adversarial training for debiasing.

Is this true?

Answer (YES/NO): NO